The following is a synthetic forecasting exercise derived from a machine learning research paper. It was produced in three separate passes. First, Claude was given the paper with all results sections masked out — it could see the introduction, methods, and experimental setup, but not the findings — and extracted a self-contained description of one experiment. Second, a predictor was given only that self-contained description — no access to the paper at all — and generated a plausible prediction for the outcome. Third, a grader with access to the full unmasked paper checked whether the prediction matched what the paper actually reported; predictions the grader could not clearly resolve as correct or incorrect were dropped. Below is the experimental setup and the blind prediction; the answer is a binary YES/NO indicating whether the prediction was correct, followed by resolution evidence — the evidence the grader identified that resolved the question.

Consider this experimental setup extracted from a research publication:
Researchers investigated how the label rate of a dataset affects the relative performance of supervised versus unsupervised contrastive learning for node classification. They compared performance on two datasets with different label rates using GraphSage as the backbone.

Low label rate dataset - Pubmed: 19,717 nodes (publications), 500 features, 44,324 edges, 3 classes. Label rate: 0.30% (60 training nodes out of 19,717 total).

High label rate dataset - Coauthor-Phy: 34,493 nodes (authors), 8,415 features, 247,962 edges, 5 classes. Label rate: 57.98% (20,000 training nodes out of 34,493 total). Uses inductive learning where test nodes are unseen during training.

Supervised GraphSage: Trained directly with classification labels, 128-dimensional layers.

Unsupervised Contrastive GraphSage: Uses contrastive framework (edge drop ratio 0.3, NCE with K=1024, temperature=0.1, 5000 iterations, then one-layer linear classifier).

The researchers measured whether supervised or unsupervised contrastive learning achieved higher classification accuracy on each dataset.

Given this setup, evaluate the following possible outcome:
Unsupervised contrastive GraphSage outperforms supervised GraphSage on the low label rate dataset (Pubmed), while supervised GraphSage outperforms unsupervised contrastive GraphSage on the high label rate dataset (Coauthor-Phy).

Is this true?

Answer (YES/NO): YES